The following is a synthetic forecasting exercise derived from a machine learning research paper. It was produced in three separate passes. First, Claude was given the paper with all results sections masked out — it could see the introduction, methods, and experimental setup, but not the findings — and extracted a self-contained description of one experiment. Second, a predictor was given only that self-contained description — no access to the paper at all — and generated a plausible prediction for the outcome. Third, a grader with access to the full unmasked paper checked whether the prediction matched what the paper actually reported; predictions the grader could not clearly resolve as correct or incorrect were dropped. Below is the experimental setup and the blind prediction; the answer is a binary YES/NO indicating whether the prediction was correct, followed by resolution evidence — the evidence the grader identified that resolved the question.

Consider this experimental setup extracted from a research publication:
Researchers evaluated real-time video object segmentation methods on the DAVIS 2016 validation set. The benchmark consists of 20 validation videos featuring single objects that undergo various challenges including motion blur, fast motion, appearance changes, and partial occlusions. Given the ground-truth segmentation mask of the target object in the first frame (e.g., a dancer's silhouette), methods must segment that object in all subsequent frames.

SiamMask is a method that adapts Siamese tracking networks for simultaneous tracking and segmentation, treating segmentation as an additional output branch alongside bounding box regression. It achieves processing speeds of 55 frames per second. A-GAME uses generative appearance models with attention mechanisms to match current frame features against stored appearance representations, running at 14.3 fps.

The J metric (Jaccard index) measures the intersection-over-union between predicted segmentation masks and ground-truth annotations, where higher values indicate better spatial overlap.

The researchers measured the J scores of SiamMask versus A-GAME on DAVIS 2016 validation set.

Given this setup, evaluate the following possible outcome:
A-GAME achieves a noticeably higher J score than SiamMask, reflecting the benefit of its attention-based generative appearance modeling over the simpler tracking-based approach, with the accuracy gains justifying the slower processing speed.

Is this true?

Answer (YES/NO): YES